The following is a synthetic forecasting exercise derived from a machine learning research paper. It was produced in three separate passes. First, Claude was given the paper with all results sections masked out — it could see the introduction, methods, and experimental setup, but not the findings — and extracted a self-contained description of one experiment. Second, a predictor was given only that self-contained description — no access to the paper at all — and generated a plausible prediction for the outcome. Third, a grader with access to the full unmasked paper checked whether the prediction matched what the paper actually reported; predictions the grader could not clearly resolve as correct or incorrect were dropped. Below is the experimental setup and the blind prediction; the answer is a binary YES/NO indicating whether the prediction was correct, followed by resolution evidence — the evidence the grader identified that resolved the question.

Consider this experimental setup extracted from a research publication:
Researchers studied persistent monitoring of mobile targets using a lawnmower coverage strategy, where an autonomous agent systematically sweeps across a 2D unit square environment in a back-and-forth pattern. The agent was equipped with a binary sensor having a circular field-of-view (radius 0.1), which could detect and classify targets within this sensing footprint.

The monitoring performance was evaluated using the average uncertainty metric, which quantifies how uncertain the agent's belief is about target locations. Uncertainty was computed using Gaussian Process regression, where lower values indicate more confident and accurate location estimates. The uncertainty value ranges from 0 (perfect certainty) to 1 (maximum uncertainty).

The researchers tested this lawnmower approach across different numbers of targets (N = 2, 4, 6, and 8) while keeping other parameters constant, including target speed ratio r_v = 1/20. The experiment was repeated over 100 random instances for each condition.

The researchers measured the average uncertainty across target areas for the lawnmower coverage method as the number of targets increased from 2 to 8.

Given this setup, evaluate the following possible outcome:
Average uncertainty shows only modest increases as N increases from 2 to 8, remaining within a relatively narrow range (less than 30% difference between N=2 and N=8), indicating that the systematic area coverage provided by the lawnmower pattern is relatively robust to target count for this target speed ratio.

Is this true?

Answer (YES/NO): YES